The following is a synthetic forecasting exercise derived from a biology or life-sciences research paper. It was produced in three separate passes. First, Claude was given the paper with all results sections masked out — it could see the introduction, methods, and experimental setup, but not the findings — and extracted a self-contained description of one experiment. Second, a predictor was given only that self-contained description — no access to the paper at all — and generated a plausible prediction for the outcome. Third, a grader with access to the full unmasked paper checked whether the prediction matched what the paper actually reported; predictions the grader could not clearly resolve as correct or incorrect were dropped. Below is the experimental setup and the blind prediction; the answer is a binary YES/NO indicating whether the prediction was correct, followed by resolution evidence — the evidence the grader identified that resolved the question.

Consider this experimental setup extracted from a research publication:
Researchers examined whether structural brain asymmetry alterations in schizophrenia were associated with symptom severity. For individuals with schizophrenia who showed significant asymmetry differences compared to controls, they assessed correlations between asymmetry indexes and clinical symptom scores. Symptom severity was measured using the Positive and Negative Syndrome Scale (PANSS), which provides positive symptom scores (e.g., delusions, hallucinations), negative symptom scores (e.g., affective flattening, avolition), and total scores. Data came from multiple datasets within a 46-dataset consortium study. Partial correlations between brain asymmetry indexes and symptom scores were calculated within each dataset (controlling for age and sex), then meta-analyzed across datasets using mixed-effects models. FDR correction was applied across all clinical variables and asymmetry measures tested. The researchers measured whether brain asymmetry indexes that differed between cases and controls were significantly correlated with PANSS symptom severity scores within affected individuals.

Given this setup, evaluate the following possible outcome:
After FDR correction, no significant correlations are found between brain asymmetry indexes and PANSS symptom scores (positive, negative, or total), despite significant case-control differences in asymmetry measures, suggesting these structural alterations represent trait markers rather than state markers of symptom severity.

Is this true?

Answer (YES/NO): YES